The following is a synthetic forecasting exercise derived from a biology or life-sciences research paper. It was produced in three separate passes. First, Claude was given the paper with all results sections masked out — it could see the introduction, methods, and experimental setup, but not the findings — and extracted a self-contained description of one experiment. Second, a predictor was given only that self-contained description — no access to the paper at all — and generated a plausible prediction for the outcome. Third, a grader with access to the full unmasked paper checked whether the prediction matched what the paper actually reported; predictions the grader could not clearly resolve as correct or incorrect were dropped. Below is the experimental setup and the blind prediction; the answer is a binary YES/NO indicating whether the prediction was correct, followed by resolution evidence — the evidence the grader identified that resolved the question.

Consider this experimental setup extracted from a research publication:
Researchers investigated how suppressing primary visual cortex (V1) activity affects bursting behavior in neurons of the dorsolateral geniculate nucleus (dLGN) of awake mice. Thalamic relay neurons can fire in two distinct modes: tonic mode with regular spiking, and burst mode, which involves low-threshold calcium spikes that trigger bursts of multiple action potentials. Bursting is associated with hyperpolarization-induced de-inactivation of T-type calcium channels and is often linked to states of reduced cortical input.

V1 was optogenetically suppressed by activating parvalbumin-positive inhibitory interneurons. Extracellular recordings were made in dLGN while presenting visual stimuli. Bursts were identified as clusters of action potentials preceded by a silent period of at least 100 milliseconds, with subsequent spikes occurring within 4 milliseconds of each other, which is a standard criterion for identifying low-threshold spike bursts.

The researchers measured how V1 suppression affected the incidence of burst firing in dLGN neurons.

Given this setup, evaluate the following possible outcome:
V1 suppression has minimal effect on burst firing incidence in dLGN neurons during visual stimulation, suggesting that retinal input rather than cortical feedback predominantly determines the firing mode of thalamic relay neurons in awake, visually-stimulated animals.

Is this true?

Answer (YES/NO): NO